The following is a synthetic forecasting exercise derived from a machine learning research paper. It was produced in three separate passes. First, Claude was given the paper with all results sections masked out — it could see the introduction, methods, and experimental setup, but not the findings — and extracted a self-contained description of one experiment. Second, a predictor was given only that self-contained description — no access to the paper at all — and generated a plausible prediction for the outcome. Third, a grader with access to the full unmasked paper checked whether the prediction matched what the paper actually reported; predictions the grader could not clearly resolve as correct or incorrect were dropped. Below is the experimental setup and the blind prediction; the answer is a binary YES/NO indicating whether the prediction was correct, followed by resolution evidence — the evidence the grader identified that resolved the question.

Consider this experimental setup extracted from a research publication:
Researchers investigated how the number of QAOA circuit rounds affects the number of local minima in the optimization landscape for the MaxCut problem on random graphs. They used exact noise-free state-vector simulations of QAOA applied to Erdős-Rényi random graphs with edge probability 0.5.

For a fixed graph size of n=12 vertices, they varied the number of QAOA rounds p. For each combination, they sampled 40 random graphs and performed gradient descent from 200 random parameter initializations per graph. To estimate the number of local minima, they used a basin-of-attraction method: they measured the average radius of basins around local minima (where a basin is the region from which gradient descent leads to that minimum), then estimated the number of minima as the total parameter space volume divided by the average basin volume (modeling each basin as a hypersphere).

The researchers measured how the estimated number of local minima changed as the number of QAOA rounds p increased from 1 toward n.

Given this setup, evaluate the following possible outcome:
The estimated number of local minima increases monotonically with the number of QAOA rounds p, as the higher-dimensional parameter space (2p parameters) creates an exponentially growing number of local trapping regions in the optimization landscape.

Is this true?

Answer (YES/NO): YES